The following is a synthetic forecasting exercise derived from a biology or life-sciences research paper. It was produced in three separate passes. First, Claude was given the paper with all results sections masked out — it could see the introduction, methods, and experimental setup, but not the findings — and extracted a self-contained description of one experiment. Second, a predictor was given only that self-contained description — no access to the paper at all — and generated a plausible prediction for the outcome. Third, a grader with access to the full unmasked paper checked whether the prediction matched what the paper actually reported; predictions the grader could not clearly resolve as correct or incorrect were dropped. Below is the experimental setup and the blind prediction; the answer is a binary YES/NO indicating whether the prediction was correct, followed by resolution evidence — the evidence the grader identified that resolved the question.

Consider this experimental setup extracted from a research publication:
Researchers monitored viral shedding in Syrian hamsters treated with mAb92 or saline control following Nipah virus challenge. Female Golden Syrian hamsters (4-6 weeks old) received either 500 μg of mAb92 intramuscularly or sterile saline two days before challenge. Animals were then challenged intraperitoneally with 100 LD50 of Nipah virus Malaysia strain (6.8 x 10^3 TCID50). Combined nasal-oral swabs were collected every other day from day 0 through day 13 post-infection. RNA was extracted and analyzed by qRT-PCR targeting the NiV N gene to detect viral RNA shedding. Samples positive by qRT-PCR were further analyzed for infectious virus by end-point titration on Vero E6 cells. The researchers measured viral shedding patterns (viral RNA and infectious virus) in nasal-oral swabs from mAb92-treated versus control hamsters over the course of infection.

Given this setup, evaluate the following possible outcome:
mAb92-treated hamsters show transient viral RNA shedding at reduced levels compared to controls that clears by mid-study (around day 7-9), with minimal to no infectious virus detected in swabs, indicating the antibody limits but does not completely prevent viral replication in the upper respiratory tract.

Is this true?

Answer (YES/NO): NO